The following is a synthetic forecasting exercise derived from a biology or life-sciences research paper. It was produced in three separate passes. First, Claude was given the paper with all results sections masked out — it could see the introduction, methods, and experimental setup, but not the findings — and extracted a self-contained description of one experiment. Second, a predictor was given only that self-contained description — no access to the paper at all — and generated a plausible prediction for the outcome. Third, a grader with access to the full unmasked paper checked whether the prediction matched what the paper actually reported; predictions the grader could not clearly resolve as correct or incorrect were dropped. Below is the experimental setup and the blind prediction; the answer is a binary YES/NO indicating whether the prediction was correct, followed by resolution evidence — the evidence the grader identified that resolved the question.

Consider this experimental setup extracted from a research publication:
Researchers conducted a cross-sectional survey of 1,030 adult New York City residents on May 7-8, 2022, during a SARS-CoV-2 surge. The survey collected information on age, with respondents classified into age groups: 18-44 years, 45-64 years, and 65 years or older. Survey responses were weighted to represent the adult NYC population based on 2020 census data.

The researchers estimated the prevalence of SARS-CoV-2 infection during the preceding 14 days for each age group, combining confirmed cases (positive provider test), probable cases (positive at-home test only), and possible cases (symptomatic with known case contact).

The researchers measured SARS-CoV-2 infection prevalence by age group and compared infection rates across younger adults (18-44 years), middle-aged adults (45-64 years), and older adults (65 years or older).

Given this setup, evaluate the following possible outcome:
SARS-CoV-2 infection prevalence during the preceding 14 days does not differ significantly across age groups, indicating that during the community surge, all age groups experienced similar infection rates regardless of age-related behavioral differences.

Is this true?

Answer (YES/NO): NO